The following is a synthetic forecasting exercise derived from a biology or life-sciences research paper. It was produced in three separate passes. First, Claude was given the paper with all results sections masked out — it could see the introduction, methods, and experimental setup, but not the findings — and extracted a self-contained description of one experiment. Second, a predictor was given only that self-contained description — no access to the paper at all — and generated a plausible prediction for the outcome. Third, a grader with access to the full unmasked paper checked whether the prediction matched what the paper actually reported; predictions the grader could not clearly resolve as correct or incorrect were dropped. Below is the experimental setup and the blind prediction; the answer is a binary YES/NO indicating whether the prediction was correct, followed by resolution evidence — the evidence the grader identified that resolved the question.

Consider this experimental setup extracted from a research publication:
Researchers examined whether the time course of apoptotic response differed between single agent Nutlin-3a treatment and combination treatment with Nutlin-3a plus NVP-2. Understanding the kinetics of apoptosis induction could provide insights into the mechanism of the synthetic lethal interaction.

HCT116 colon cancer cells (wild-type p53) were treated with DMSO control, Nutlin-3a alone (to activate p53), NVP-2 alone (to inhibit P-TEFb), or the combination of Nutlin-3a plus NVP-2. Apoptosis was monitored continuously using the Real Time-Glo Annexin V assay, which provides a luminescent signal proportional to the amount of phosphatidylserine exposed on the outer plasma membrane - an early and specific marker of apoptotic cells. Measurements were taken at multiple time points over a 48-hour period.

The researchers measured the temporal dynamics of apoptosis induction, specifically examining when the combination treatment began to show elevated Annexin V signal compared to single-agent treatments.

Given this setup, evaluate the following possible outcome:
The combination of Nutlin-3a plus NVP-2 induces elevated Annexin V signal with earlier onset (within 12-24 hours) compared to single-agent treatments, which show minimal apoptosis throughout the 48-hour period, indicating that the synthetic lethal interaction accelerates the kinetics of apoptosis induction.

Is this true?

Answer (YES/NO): YES